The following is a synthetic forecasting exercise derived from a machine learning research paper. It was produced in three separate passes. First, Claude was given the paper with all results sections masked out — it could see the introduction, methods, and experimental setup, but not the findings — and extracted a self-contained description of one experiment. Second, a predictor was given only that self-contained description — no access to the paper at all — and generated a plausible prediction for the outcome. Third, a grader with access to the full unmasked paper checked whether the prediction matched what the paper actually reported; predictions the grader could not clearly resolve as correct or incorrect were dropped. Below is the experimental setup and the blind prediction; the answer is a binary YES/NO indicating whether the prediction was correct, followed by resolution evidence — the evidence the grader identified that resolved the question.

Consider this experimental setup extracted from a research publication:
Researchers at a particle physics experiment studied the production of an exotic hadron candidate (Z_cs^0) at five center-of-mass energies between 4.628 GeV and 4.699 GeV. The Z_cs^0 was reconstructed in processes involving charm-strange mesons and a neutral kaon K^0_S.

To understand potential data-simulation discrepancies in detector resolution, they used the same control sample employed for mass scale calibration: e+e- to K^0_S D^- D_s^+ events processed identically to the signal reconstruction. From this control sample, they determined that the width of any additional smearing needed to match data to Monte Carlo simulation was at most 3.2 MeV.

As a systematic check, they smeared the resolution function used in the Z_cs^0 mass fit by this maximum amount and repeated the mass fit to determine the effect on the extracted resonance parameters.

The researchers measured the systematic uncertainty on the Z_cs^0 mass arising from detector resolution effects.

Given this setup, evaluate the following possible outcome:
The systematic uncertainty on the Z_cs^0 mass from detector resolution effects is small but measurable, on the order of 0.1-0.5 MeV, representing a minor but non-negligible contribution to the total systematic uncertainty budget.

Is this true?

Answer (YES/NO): YES